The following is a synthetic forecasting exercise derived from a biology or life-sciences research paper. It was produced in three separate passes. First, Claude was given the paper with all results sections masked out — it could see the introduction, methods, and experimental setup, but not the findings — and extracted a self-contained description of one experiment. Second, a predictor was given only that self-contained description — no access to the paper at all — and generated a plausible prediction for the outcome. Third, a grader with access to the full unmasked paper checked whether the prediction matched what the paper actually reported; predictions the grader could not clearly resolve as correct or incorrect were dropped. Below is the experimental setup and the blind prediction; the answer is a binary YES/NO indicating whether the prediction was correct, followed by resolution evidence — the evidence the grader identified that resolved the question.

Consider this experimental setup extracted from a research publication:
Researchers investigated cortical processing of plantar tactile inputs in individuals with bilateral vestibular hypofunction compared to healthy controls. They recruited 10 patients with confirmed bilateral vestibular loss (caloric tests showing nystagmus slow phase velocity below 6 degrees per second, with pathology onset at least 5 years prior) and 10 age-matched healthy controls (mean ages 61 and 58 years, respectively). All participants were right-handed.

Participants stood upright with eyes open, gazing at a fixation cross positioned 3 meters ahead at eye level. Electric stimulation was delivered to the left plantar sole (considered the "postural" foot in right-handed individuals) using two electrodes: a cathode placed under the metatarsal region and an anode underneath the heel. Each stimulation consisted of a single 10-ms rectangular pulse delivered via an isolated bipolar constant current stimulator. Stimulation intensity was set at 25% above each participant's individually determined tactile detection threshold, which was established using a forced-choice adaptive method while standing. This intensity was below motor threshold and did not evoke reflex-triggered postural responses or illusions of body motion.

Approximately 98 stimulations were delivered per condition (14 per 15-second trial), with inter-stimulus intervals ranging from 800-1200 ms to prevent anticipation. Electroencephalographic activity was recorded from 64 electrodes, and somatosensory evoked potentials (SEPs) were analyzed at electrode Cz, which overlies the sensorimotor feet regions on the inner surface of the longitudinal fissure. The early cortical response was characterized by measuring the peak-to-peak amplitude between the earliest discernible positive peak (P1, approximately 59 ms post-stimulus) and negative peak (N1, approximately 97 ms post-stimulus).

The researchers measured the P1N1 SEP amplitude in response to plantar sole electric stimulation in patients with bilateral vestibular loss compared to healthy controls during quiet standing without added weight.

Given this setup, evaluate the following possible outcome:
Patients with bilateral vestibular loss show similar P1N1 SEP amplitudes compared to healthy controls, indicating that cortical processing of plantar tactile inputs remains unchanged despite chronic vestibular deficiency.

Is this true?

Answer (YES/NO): NO